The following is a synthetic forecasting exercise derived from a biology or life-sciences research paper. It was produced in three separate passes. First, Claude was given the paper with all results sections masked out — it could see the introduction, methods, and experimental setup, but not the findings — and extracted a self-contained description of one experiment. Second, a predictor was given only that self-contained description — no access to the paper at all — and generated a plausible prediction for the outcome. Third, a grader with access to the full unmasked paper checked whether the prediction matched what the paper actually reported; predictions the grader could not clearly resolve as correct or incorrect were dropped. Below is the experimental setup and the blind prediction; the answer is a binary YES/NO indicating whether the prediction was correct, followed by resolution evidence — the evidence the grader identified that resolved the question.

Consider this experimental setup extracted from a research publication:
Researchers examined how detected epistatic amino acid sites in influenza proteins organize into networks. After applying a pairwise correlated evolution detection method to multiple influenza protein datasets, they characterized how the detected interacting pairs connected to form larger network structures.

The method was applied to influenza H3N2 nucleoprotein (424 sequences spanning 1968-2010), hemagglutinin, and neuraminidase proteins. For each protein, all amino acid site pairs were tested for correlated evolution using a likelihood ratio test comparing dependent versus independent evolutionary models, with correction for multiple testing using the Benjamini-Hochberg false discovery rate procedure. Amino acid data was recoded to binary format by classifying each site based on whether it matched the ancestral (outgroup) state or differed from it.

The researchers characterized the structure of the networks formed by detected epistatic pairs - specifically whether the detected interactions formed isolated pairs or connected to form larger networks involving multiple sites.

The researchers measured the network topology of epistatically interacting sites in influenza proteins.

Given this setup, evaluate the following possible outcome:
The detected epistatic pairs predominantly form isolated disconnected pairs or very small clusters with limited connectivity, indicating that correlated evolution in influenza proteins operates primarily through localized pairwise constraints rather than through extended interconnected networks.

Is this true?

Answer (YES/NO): NO